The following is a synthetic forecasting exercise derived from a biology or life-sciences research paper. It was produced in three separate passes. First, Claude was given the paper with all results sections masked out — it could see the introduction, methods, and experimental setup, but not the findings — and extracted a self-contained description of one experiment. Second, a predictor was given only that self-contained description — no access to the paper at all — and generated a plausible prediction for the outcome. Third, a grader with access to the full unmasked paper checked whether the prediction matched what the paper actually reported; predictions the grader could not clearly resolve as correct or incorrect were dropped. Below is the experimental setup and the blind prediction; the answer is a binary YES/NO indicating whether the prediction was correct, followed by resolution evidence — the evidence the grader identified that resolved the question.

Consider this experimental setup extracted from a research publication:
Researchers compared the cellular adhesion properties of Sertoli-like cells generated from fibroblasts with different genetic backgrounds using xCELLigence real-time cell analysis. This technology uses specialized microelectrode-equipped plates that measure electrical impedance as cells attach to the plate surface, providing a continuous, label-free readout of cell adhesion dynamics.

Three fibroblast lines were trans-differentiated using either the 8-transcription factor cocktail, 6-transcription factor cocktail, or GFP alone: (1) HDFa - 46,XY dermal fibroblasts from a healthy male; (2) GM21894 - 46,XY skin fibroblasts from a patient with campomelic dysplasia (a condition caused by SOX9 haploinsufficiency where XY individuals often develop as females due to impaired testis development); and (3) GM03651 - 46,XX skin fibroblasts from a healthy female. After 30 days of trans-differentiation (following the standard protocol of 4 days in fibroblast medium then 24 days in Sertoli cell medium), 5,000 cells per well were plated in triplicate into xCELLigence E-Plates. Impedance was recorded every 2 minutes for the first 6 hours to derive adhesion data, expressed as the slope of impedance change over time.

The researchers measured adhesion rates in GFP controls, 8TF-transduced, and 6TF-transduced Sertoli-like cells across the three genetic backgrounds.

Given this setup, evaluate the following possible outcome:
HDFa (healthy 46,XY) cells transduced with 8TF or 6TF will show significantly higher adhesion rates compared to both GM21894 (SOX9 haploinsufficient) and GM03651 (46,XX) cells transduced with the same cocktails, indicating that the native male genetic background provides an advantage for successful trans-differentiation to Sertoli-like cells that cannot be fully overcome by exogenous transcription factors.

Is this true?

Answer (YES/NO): NO